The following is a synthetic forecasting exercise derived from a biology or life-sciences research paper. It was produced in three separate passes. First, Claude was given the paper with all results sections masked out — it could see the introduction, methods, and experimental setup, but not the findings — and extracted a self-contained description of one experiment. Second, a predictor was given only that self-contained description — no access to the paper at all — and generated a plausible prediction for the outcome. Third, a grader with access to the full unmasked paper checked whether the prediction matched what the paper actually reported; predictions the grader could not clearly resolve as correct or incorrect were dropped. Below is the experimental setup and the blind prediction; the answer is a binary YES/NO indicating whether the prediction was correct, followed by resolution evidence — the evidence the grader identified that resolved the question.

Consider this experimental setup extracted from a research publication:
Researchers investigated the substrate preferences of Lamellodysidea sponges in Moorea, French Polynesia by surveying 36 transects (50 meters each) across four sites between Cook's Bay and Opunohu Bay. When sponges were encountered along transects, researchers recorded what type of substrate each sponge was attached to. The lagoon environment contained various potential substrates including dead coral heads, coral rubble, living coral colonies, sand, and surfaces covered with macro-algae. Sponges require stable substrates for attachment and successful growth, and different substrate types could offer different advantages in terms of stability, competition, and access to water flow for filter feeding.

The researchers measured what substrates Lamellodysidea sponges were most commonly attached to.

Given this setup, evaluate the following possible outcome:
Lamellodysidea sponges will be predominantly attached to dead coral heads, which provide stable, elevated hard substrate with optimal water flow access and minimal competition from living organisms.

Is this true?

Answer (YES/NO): YES